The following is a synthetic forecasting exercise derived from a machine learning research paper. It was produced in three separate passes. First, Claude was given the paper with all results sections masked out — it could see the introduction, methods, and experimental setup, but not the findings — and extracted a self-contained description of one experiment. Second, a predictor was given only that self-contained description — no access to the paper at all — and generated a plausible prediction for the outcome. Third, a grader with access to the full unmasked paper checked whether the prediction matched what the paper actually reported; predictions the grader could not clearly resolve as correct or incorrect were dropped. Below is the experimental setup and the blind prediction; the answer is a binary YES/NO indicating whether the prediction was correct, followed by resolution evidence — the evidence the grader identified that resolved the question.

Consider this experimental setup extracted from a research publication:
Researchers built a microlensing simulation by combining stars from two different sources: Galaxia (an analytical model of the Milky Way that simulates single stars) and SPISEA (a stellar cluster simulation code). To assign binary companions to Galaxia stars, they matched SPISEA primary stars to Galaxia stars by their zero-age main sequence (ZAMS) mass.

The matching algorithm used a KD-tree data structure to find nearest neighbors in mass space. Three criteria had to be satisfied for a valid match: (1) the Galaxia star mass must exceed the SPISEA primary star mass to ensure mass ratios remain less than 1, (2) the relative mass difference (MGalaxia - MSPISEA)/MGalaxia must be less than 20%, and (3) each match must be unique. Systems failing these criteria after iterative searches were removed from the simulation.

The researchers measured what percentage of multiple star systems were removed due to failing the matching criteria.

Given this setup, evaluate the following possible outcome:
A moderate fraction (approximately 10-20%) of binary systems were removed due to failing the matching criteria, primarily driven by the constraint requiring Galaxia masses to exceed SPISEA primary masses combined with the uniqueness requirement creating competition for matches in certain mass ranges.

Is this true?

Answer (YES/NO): NO